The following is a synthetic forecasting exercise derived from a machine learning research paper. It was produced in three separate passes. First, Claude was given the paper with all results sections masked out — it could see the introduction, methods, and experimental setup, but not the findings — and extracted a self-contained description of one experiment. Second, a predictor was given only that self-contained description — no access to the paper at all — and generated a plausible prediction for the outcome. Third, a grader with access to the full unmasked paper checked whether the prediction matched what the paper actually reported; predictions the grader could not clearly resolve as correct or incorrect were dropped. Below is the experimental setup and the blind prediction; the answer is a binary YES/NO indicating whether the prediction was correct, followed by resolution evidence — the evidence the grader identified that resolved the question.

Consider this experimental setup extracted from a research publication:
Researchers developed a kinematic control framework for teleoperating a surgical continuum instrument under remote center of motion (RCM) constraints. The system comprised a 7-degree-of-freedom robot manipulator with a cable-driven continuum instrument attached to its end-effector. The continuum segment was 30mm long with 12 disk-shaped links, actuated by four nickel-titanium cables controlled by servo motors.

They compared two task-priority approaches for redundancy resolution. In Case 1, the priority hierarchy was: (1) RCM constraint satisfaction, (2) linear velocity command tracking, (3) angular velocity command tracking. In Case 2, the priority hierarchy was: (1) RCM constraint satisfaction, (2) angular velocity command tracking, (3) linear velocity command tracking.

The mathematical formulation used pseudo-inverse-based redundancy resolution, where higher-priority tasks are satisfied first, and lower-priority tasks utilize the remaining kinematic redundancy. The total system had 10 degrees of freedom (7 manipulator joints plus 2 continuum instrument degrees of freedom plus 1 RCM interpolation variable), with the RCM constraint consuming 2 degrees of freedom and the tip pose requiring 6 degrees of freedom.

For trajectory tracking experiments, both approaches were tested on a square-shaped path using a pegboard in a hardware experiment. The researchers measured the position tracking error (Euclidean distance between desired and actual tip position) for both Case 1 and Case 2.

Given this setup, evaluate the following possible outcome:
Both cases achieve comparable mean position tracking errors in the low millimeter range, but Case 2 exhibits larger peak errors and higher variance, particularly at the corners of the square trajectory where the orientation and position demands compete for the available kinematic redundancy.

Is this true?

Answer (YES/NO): NO